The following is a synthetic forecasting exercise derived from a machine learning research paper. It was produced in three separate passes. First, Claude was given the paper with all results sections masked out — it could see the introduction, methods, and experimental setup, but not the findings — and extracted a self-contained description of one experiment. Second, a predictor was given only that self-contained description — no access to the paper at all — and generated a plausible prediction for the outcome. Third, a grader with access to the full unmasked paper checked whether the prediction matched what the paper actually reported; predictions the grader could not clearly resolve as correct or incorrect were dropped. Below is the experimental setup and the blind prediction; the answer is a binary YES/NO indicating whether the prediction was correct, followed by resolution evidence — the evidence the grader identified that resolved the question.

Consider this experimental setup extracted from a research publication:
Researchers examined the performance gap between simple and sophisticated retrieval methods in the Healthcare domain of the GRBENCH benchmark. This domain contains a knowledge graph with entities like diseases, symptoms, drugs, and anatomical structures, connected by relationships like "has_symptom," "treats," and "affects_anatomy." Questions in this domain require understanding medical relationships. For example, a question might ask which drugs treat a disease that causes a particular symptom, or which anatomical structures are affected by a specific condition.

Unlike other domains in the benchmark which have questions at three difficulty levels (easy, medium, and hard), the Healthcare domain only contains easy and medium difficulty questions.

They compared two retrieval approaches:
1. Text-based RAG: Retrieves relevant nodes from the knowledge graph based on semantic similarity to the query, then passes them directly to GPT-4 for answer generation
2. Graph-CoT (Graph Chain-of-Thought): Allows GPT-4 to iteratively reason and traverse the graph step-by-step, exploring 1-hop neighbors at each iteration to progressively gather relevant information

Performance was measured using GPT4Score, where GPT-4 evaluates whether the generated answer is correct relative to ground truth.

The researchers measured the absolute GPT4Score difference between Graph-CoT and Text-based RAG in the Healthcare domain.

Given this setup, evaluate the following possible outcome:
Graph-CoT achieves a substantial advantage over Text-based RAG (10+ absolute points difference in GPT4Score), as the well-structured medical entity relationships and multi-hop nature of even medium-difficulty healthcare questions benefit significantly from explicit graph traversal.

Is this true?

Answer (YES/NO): YES